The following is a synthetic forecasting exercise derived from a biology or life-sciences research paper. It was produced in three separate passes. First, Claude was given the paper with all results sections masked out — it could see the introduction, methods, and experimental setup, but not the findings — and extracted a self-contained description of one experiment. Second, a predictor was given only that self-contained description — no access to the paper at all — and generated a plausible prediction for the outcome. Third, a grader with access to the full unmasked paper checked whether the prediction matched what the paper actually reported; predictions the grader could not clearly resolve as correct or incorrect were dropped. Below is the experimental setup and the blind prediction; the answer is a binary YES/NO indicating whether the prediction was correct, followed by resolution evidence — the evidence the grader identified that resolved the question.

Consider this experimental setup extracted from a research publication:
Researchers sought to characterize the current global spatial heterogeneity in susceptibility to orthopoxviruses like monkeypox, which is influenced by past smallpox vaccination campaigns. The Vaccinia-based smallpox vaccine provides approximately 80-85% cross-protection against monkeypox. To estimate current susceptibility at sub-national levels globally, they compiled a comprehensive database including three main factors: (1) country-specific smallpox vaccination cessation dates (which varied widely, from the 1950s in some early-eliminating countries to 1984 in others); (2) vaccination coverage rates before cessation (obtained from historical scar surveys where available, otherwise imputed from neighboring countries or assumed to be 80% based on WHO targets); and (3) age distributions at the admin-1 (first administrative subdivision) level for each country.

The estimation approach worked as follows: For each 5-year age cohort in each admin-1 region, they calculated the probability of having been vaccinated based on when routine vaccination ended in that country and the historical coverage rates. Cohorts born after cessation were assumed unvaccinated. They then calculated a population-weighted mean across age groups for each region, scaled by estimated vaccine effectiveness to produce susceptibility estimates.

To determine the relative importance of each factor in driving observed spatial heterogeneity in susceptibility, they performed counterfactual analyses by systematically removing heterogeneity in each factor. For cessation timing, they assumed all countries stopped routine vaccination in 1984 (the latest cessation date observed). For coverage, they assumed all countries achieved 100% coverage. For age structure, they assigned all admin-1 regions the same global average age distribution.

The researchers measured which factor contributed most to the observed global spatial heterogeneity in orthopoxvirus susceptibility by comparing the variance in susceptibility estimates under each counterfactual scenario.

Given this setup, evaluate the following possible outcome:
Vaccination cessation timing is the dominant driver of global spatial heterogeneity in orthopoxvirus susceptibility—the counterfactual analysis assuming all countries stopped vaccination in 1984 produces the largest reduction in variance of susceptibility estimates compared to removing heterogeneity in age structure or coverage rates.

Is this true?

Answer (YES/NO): NO